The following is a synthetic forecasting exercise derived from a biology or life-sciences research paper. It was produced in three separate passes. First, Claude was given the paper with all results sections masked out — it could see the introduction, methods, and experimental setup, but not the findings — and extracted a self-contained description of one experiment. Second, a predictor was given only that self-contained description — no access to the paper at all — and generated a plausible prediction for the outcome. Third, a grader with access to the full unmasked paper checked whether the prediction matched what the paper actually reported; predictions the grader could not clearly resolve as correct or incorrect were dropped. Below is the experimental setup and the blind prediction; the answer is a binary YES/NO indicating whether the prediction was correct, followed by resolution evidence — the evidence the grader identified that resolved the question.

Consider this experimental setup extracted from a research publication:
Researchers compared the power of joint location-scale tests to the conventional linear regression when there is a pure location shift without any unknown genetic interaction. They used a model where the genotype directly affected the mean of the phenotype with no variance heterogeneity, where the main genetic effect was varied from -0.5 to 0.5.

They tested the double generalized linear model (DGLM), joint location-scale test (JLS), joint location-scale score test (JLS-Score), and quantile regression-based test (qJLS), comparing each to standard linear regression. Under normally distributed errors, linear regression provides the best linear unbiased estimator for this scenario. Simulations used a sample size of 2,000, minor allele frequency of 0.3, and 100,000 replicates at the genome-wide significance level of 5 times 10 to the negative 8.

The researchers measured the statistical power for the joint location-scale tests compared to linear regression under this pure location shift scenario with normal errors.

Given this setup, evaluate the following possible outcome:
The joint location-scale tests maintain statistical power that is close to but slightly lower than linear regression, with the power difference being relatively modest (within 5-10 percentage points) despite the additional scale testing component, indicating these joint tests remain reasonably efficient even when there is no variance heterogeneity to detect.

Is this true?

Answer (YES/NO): NO